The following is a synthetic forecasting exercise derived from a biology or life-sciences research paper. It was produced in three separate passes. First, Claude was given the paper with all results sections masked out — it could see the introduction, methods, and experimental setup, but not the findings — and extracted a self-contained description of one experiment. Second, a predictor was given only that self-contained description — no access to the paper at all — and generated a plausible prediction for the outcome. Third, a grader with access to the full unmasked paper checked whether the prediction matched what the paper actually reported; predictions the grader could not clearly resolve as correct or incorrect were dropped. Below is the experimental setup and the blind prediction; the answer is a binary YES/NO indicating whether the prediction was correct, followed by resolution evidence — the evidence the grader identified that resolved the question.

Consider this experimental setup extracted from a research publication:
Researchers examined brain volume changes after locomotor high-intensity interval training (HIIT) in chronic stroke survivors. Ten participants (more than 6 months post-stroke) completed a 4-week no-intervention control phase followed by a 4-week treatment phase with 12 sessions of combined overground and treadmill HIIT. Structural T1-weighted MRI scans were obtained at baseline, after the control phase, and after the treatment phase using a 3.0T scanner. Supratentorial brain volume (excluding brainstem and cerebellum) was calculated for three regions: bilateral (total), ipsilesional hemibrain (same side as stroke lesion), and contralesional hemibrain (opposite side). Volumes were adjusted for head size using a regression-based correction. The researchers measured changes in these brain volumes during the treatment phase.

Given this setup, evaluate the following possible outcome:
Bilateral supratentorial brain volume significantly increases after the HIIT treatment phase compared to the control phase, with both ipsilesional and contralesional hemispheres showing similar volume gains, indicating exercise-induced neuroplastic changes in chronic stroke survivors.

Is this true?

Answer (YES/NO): NO